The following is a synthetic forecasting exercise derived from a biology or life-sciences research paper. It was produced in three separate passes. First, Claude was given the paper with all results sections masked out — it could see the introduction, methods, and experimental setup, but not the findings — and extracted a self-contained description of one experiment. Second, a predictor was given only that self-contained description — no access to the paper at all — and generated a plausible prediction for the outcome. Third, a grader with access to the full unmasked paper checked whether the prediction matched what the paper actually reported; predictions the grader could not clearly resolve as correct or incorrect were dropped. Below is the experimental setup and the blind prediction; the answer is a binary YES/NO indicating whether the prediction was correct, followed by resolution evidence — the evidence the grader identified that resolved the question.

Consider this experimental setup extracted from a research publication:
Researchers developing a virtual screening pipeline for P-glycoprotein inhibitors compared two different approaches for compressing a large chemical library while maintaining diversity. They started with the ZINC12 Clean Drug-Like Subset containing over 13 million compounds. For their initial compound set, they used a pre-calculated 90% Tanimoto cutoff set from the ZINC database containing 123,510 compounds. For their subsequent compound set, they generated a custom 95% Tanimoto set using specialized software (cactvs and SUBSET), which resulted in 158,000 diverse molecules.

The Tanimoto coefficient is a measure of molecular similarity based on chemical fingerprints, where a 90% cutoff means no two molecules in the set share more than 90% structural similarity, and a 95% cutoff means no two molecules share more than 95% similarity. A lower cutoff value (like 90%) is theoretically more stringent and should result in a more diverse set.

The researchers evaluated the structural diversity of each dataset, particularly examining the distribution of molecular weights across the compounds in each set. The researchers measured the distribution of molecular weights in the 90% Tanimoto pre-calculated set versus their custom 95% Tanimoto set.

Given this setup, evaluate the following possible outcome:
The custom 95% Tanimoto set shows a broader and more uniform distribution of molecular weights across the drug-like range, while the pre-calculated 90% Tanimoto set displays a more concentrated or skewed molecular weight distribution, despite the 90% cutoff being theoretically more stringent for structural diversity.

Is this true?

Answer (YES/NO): YES